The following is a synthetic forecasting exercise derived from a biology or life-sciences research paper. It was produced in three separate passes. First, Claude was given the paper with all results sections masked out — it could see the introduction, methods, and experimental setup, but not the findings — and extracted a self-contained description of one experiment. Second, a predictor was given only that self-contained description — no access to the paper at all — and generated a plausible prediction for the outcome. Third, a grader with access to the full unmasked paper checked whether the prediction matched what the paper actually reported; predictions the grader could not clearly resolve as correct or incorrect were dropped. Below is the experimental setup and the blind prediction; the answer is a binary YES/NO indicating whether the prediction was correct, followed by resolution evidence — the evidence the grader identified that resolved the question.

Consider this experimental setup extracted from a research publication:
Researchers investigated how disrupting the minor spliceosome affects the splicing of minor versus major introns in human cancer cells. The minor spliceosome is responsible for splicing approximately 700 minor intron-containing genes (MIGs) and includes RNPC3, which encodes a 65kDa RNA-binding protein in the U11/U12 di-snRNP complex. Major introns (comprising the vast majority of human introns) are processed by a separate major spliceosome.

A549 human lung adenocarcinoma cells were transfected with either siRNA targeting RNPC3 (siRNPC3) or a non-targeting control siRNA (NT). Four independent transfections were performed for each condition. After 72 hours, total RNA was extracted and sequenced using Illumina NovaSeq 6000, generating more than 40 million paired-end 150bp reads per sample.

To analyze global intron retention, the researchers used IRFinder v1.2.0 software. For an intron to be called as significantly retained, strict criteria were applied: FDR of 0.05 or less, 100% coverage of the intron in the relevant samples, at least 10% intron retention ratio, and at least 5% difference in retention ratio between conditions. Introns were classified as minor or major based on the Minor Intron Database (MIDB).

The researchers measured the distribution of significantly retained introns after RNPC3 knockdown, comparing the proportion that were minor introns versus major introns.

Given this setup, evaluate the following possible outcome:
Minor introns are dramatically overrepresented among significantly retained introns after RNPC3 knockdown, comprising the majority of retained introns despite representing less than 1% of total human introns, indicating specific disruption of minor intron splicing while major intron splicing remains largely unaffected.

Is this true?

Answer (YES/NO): NO